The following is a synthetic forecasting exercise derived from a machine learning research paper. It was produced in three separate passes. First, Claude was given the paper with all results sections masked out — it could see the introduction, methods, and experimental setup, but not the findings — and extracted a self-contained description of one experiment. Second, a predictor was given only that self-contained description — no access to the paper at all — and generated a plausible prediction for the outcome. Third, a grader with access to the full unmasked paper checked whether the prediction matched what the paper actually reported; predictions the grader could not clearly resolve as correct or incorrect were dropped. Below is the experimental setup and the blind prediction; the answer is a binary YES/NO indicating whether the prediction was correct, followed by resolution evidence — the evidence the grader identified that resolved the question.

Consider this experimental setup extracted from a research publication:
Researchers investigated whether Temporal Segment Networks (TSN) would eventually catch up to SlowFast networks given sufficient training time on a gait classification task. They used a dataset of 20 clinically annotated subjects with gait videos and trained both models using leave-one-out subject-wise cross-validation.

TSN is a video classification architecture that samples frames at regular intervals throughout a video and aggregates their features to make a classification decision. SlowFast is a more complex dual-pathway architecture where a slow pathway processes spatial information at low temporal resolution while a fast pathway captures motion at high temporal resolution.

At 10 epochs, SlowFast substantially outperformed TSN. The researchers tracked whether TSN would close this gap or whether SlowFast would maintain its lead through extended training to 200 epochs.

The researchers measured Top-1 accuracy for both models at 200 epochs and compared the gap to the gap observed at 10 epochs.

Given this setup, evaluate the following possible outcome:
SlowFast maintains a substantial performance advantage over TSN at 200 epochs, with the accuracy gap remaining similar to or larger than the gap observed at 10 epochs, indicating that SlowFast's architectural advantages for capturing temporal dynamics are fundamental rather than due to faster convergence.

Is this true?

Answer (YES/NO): NO